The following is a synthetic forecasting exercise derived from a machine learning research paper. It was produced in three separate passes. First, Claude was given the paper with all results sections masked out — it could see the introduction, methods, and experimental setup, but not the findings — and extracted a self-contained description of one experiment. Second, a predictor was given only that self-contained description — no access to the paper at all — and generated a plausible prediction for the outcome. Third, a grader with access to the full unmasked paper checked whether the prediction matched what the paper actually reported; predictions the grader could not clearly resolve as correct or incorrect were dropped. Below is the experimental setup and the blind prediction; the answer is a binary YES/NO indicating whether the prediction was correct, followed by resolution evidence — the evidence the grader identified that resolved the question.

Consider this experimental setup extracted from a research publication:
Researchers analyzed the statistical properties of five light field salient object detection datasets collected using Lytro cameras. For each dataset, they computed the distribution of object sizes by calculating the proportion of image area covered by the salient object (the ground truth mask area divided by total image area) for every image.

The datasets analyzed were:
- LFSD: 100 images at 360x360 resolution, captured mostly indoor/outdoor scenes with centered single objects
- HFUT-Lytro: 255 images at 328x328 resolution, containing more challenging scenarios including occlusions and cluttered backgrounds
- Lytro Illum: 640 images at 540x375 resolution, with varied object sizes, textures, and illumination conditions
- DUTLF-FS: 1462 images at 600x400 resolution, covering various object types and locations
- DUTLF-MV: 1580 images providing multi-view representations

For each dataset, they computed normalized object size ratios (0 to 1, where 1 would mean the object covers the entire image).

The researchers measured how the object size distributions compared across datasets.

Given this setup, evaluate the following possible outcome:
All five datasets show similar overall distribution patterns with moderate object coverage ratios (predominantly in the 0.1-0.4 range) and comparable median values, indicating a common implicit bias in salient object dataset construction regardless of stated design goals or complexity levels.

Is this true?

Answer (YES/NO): NO